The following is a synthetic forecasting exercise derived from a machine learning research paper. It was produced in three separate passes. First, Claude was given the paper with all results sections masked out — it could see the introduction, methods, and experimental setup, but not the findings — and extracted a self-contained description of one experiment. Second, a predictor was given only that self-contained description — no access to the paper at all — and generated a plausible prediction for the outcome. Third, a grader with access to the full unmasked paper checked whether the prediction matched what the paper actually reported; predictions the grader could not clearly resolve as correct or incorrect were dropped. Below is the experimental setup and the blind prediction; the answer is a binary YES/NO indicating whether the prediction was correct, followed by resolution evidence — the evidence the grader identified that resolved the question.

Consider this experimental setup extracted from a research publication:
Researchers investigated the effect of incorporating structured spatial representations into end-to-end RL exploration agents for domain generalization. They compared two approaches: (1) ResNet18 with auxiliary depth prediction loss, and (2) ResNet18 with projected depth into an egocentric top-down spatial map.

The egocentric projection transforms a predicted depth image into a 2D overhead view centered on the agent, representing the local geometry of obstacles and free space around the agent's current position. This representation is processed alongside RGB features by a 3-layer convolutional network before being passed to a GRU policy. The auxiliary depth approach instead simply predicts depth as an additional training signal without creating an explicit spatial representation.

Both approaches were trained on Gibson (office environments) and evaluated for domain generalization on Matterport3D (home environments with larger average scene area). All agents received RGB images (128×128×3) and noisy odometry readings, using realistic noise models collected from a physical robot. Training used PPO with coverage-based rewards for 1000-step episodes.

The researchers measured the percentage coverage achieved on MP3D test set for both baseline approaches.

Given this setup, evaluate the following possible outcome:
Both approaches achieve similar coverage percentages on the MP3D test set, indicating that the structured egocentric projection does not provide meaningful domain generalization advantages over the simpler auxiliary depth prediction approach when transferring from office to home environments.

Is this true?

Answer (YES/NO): NO